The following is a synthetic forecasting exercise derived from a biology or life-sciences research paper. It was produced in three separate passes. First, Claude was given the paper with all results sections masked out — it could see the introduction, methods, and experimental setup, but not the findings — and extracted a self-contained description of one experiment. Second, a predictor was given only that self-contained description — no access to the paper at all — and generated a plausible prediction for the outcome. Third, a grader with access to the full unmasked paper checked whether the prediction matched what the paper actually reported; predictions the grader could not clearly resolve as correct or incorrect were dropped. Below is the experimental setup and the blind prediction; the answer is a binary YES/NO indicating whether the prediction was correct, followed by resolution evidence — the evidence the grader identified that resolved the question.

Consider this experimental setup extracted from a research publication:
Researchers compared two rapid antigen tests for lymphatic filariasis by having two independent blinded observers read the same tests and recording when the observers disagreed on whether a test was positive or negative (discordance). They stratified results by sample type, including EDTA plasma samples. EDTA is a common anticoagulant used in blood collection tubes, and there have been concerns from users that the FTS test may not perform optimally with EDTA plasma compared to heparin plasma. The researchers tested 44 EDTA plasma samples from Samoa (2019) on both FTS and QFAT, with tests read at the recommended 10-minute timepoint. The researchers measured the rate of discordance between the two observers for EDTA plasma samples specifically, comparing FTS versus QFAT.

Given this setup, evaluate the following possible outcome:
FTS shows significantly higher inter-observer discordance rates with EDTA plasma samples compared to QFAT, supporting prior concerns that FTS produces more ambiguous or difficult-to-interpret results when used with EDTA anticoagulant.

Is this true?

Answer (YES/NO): NO